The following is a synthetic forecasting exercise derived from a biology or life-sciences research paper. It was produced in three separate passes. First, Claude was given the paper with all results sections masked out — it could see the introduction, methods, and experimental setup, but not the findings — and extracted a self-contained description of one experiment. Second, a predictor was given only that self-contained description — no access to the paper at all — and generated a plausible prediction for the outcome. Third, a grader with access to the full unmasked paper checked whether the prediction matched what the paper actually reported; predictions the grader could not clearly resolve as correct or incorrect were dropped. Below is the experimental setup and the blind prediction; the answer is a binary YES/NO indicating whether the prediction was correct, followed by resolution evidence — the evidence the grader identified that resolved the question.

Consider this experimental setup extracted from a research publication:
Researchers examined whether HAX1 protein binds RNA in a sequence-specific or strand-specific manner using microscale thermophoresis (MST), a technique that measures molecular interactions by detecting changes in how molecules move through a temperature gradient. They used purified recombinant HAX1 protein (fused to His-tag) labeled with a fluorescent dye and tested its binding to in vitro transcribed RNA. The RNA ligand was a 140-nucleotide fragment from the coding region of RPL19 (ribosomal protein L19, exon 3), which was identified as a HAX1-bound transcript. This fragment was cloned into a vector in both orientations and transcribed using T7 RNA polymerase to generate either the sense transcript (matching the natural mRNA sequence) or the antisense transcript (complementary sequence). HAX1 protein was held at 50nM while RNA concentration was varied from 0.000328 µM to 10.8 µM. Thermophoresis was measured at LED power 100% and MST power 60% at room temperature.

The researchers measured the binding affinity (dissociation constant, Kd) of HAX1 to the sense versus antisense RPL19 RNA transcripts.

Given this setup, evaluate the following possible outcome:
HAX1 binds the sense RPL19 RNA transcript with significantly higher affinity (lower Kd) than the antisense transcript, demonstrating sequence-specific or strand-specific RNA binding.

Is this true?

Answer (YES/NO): YES